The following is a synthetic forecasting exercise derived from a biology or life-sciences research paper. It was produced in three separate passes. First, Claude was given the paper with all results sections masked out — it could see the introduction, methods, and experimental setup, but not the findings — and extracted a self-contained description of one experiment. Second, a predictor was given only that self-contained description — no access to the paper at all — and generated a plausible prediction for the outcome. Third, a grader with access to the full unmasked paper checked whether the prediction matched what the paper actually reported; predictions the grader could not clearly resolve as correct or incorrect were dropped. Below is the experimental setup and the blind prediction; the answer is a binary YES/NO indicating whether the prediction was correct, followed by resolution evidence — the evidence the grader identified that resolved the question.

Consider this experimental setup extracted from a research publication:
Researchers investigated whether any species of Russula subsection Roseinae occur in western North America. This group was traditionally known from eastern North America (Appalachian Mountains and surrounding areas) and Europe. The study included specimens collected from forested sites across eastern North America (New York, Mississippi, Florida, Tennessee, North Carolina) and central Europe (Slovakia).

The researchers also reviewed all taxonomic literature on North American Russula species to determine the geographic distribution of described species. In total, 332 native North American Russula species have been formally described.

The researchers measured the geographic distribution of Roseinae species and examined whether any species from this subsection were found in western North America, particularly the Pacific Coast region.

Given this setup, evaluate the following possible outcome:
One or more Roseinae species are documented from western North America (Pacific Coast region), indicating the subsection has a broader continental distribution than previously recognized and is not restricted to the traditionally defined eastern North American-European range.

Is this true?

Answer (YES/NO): NO